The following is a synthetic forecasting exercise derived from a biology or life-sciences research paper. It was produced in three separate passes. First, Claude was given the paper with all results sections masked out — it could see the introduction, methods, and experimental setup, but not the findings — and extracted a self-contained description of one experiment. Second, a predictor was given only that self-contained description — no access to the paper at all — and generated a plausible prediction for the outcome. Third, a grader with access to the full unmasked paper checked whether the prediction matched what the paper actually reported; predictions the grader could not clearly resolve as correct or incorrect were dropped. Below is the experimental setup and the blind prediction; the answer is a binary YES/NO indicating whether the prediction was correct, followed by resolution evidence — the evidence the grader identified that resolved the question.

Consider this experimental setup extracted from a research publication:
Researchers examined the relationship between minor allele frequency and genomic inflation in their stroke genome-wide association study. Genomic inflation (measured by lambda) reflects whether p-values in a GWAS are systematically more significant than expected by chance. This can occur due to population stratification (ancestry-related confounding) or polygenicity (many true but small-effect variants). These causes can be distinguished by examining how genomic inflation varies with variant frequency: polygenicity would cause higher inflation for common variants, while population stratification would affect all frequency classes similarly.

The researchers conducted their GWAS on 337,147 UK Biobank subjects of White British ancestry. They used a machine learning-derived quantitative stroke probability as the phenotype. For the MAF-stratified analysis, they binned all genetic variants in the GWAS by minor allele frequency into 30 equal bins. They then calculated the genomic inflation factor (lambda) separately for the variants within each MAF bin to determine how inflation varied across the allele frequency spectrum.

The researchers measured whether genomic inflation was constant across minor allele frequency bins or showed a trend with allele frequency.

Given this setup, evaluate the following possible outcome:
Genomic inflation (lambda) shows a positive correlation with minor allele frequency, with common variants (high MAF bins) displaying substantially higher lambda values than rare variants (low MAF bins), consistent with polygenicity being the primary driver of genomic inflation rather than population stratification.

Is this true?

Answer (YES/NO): YES